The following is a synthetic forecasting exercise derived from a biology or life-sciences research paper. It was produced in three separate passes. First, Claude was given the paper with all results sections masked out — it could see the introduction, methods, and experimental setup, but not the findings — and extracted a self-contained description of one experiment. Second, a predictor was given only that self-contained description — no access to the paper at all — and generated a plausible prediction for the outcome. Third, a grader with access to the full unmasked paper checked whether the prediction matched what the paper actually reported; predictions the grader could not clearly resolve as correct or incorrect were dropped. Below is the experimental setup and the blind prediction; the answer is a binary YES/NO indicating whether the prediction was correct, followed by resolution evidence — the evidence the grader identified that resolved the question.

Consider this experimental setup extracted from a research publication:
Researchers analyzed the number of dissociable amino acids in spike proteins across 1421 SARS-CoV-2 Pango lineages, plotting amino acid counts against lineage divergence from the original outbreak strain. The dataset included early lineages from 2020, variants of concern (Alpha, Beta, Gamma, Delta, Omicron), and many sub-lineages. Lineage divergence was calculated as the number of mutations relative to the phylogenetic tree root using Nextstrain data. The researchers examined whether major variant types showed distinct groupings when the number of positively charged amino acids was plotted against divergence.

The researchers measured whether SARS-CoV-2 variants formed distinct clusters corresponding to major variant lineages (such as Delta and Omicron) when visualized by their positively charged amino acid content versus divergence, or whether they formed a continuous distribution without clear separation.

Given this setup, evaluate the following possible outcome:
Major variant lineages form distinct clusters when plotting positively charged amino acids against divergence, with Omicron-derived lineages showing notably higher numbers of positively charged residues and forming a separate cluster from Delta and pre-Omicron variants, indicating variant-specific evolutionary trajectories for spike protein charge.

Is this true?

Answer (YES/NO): YES